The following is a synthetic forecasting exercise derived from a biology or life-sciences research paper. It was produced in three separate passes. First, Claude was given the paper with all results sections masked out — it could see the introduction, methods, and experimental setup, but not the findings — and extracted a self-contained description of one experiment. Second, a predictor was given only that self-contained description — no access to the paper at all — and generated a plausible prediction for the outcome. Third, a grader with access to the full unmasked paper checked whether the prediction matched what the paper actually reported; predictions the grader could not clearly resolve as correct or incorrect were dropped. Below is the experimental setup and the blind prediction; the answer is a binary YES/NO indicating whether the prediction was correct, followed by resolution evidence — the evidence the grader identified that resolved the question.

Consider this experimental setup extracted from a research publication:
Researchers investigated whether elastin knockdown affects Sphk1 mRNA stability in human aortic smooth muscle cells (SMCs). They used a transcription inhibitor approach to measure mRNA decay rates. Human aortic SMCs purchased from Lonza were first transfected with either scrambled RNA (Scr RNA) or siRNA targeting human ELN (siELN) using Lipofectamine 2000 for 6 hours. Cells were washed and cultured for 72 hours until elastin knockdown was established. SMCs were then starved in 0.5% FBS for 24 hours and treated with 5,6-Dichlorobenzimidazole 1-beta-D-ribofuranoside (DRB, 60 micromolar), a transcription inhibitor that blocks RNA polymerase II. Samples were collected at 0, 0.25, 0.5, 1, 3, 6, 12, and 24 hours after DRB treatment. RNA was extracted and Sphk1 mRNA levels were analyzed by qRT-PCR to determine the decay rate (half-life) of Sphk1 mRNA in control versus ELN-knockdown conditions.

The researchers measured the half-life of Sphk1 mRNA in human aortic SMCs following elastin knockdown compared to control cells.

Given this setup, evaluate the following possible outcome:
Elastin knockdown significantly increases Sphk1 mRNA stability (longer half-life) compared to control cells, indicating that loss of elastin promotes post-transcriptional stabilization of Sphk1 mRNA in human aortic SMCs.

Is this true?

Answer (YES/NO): NO